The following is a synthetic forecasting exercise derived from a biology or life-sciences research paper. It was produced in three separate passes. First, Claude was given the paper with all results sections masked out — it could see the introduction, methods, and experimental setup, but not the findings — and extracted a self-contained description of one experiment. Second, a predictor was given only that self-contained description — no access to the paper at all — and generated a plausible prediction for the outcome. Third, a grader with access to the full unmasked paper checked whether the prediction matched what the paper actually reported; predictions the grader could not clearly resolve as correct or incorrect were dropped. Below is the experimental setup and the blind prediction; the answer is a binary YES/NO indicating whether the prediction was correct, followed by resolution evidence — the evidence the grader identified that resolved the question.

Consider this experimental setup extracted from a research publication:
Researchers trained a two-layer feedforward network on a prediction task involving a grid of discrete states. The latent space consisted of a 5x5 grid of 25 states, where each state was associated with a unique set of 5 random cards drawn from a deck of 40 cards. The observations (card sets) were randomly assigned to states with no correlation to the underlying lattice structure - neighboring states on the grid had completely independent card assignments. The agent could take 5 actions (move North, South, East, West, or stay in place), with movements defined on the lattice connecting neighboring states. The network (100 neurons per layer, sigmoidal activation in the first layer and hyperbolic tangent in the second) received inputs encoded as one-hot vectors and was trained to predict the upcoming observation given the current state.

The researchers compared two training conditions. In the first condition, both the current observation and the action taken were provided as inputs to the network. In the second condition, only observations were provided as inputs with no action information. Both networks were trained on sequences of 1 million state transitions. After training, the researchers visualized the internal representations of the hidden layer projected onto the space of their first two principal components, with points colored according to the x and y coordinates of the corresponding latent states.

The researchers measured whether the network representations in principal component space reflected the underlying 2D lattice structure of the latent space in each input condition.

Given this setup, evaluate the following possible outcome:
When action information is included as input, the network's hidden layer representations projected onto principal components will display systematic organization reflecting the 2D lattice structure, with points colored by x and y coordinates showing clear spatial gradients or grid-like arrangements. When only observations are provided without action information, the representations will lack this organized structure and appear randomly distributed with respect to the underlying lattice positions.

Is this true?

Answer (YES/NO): NO